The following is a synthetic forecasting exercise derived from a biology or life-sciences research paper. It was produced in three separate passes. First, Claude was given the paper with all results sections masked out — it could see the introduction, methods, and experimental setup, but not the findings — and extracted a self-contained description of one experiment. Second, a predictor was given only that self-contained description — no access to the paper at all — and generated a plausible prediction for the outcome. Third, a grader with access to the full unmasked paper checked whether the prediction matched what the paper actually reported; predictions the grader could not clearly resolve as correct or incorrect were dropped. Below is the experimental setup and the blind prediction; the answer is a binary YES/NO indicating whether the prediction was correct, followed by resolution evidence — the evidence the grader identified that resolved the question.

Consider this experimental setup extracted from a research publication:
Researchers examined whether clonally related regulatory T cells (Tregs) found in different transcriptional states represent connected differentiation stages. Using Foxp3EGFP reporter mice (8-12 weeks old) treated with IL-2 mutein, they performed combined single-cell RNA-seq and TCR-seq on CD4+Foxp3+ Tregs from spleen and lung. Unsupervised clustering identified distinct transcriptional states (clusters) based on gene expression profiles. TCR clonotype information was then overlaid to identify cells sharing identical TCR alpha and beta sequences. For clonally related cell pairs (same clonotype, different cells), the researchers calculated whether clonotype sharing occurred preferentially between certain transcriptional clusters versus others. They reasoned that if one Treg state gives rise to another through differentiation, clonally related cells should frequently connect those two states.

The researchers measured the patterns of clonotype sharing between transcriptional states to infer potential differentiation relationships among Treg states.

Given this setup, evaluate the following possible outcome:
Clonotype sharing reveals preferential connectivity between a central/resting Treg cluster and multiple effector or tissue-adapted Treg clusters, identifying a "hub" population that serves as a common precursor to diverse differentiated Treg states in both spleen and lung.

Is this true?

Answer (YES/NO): NO